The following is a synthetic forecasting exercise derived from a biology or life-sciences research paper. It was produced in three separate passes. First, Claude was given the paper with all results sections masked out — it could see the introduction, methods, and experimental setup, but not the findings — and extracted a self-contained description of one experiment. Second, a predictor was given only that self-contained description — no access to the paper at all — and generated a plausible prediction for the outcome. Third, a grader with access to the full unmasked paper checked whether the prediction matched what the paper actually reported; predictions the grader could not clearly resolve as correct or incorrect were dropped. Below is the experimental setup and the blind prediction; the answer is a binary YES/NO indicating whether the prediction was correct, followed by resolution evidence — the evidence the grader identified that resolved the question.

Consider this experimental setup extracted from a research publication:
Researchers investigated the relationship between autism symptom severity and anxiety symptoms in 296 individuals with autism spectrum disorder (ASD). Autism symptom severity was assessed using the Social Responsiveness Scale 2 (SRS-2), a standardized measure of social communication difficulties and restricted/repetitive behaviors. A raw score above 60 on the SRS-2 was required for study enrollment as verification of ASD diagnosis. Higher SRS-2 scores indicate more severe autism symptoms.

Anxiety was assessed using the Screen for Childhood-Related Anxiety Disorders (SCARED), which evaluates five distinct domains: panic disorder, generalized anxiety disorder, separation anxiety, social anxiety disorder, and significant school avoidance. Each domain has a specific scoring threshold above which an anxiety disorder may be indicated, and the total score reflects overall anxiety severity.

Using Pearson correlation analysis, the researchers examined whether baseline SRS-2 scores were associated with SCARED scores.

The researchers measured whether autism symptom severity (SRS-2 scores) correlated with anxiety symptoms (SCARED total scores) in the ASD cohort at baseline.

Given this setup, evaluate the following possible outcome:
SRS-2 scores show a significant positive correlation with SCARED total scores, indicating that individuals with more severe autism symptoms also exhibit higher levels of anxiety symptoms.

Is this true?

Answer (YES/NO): NO